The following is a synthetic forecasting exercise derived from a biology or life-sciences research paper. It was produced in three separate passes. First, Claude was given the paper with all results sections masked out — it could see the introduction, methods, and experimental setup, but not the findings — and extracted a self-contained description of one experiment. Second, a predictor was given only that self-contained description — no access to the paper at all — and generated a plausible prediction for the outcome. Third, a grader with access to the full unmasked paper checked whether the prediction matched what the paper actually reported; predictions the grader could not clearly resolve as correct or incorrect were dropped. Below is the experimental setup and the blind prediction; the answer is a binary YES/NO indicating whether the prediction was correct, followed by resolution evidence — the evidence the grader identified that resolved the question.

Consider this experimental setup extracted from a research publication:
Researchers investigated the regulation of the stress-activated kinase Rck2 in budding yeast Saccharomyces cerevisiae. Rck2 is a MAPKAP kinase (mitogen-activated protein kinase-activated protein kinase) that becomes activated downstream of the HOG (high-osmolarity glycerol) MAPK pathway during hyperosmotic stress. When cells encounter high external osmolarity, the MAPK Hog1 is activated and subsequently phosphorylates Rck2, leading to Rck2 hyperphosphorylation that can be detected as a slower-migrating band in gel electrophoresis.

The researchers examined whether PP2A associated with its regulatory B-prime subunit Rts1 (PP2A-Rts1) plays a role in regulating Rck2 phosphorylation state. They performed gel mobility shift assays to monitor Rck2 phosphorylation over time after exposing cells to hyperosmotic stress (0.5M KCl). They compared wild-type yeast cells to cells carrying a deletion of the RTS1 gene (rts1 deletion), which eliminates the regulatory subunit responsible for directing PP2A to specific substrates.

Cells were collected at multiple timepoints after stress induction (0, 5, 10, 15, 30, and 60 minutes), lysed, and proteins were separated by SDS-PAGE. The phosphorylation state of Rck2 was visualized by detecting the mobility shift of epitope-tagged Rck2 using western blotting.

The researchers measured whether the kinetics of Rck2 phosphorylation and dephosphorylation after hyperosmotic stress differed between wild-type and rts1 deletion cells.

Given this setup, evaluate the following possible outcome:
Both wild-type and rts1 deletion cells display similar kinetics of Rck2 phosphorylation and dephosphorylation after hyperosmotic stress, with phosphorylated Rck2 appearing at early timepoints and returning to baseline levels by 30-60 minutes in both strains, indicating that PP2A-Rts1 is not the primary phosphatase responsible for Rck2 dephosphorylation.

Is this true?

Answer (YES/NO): NO